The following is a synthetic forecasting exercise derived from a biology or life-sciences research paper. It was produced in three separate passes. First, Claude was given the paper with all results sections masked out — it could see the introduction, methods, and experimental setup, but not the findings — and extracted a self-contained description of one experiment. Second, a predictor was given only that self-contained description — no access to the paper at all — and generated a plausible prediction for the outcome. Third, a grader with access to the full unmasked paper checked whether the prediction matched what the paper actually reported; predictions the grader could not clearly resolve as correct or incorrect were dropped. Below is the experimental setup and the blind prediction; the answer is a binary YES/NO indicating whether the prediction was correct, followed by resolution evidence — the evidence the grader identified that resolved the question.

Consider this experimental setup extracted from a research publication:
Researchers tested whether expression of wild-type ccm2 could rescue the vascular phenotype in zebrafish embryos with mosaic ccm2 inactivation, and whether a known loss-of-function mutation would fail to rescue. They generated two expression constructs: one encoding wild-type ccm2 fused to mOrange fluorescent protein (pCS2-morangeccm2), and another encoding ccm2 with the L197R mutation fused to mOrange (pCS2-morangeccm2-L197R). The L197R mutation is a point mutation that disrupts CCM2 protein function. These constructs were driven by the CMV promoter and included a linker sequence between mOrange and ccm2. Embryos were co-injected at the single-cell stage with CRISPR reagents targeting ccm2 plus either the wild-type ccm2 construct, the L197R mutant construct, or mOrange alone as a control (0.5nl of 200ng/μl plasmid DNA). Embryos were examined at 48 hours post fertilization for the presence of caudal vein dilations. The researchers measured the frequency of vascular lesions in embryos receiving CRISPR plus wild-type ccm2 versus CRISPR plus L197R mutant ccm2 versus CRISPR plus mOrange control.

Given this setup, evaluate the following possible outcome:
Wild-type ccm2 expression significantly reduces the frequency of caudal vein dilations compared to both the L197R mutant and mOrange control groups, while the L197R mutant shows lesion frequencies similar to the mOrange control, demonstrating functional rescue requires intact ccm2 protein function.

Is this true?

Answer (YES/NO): NO